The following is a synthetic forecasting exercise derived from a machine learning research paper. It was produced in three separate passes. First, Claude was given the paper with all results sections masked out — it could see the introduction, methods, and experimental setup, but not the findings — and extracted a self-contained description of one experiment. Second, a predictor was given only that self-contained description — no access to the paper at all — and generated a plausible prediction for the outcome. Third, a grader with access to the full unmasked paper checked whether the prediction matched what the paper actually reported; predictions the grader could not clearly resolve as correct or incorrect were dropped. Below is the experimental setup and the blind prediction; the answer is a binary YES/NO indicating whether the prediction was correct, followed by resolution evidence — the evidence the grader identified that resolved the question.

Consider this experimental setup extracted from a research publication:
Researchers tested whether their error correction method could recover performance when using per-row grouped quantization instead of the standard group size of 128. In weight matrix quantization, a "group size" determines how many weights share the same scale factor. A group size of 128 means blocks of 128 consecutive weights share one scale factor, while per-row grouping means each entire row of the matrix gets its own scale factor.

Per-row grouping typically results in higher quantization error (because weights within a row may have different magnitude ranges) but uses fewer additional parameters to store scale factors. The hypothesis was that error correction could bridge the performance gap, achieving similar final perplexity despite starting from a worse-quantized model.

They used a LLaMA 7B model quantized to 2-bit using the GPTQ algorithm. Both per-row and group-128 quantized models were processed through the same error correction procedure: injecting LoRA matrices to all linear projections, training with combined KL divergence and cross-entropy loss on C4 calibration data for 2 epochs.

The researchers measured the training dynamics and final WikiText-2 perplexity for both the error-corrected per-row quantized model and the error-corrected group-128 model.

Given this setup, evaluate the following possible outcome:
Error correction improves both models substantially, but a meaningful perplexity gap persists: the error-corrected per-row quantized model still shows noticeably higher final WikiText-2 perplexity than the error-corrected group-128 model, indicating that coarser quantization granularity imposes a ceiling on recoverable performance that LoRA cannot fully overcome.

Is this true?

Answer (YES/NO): YES